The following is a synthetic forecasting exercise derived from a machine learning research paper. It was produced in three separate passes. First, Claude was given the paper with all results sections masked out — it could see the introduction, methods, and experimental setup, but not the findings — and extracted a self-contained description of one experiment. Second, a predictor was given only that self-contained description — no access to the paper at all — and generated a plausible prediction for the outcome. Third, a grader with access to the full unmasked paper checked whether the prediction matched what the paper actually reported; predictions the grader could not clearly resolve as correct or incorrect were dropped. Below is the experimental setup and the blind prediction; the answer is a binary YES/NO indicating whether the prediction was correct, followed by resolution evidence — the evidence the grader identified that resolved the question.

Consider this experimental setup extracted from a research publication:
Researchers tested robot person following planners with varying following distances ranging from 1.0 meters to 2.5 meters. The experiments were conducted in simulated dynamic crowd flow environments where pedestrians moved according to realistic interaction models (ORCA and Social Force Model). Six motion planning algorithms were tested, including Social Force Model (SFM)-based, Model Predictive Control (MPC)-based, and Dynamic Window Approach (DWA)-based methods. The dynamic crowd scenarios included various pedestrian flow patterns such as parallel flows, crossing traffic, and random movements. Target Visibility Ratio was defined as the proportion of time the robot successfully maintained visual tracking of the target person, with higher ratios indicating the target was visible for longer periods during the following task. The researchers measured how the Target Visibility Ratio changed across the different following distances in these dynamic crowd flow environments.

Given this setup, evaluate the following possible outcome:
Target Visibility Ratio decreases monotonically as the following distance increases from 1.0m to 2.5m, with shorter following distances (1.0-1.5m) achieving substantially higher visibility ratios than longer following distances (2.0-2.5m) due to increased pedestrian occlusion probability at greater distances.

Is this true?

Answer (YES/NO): NO